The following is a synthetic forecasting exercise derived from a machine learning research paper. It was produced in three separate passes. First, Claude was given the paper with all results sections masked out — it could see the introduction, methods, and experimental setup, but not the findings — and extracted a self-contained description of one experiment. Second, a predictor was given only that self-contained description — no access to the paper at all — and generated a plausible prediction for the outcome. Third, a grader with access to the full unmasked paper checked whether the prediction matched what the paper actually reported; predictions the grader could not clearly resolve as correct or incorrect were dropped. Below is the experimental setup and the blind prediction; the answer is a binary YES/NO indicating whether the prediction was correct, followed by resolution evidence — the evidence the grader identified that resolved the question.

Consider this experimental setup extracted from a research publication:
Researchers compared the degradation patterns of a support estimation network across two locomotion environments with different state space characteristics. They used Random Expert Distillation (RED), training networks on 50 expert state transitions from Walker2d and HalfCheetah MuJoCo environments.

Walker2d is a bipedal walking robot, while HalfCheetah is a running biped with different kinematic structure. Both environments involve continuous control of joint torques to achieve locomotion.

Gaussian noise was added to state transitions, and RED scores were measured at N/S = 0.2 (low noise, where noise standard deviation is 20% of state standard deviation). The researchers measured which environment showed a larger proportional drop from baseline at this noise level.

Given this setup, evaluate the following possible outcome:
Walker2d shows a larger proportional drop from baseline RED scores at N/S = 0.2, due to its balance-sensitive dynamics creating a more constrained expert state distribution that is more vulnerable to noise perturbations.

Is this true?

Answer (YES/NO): NO